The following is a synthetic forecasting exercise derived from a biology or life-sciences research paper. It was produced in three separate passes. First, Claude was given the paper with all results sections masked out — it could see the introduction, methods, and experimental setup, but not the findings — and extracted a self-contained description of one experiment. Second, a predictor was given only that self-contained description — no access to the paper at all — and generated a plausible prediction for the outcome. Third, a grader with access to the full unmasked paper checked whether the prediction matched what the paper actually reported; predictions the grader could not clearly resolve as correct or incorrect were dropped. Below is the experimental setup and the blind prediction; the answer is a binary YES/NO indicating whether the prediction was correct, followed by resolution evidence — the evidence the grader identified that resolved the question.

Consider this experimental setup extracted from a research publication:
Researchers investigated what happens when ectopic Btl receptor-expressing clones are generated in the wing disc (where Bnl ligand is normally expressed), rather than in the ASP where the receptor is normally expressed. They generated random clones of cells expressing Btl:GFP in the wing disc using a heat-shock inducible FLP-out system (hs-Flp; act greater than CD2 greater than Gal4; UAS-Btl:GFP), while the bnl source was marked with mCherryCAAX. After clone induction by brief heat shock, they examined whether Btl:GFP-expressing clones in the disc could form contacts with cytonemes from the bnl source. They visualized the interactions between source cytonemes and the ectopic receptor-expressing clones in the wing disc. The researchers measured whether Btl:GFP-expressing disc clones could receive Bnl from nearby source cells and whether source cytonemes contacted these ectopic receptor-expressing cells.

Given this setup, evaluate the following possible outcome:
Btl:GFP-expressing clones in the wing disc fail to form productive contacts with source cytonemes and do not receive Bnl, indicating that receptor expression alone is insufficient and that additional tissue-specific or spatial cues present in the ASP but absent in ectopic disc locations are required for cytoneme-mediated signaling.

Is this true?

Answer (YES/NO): NO